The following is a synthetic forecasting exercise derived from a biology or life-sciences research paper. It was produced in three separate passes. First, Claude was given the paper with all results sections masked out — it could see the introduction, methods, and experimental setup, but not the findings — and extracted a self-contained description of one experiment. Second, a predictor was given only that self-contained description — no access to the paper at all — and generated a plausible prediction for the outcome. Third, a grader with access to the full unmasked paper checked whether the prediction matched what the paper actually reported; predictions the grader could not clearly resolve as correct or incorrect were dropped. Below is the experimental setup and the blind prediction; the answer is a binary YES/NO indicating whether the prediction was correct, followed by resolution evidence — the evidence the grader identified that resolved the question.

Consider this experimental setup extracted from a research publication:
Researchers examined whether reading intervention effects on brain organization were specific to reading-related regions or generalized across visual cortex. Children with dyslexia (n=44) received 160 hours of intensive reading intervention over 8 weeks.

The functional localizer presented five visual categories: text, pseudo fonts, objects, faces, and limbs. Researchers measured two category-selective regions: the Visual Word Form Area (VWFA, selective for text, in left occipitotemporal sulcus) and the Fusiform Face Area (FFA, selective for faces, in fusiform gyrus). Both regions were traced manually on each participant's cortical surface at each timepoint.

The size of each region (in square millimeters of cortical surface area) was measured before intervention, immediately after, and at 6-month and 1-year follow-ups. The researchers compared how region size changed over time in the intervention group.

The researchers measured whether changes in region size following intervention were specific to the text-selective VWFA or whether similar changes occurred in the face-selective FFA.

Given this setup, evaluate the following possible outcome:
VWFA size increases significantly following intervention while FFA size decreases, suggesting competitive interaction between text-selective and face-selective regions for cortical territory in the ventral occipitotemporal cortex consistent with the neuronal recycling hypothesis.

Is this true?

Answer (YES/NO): NO